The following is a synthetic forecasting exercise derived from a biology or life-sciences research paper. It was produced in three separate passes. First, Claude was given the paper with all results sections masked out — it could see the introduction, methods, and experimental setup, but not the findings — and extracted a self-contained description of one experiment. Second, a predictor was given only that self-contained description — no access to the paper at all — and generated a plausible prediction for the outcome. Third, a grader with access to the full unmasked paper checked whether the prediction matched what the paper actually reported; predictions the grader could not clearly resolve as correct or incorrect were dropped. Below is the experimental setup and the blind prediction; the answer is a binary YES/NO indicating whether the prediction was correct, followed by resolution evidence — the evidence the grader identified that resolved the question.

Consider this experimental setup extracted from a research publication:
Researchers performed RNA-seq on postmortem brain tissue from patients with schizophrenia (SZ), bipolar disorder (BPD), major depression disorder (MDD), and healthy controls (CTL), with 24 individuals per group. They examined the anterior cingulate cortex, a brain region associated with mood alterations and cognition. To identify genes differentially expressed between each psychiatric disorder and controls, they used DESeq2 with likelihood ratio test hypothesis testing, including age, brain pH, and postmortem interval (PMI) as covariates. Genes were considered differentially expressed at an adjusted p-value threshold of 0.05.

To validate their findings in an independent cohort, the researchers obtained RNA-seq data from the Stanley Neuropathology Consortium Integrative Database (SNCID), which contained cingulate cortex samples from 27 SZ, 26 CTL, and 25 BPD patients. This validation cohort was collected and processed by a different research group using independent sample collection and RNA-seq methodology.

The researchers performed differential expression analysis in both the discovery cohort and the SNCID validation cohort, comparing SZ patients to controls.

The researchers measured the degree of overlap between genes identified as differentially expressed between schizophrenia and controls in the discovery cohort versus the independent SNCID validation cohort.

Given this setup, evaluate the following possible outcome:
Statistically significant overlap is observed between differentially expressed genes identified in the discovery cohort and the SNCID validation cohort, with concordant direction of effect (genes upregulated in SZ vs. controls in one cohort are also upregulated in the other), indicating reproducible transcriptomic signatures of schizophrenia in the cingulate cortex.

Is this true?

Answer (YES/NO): YES